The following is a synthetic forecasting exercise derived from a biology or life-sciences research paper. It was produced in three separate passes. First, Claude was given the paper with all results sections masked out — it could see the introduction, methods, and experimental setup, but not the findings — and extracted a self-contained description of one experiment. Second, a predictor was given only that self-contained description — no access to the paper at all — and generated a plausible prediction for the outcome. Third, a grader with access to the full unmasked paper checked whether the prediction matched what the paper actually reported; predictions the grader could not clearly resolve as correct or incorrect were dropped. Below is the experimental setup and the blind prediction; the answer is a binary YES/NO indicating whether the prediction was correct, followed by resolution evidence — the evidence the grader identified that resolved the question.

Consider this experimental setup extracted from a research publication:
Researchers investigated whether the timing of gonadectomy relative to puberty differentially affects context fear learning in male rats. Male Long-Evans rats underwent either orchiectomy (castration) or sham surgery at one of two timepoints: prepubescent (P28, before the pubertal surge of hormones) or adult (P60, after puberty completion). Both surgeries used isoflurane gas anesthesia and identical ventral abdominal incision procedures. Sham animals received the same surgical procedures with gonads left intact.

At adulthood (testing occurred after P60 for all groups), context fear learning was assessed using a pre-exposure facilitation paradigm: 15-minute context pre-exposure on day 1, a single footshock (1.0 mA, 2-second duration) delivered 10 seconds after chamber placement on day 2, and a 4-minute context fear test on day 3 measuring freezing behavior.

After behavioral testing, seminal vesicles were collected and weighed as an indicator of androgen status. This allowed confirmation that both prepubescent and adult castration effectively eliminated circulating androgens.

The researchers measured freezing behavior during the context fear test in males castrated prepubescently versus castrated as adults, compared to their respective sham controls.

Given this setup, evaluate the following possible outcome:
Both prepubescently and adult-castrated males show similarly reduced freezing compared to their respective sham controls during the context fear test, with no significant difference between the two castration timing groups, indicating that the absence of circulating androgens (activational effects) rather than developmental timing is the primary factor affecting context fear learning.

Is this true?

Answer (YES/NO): NO